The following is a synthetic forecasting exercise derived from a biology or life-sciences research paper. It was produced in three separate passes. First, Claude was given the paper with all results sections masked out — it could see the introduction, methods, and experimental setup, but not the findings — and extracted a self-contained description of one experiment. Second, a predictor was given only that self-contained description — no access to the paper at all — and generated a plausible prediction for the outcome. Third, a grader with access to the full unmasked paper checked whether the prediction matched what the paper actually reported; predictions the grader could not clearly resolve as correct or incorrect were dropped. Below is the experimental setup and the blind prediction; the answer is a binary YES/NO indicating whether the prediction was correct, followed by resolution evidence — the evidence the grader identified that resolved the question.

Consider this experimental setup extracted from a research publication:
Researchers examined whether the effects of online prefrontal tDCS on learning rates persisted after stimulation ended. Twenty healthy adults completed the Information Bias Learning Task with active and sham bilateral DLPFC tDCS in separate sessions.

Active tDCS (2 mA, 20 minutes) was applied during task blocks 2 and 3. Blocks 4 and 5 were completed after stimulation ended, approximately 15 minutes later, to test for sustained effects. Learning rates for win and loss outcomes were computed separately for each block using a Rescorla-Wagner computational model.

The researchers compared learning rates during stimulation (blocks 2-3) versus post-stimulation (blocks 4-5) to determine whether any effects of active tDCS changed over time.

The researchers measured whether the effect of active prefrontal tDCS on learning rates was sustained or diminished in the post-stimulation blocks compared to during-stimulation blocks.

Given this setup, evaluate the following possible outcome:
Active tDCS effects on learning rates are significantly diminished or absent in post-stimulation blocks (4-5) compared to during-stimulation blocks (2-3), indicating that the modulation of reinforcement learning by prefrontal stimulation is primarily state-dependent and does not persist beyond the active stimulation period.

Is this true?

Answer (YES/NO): NO